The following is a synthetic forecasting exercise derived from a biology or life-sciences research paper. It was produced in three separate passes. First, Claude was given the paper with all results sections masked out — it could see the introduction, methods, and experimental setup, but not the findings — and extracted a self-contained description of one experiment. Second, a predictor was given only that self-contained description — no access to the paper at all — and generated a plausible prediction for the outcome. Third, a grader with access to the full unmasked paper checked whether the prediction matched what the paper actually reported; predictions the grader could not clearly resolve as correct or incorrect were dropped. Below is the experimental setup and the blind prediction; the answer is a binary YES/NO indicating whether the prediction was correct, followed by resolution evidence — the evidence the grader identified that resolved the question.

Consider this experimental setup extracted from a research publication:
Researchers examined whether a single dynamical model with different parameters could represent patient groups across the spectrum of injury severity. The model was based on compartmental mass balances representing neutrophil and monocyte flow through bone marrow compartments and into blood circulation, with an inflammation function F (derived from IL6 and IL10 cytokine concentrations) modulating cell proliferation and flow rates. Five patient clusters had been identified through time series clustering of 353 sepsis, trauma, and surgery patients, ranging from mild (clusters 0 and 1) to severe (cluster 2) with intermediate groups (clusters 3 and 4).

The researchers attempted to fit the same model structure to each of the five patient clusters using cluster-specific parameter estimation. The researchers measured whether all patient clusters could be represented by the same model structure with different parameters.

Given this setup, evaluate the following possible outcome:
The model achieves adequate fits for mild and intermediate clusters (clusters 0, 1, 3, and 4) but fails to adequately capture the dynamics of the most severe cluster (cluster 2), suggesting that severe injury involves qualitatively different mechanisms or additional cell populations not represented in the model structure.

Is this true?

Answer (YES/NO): NO